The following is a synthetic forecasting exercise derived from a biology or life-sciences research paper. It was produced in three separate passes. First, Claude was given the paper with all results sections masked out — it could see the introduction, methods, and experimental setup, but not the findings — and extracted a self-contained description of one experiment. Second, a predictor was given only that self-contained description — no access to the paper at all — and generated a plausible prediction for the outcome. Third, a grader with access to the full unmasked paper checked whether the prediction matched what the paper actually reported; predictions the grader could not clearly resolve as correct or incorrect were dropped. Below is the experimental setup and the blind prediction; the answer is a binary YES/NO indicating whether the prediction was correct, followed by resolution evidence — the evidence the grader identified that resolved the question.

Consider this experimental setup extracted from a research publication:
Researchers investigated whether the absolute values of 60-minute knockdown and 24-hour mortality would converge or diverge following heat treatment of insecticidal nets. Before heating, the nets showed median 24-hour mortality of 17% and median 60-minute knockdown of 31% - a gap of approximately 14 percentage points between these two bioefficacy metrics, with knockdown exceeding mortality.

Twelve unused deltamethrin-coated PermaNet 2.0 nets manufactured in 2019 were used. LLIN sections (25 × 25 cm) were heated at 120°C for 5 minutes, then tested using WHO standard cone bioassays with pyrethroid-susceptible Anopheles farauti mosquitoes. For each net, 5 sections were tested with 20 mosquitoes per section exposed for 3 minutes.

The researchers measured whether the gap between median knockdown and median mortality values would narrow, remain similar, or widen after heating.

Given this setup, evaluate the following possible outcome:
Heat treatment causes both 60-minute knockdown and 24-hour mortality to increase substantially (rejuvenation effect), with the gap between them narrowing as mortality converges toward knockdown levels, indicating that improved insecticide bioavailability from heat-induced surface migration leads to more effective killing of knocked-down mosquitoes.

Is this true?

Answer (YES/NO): YES